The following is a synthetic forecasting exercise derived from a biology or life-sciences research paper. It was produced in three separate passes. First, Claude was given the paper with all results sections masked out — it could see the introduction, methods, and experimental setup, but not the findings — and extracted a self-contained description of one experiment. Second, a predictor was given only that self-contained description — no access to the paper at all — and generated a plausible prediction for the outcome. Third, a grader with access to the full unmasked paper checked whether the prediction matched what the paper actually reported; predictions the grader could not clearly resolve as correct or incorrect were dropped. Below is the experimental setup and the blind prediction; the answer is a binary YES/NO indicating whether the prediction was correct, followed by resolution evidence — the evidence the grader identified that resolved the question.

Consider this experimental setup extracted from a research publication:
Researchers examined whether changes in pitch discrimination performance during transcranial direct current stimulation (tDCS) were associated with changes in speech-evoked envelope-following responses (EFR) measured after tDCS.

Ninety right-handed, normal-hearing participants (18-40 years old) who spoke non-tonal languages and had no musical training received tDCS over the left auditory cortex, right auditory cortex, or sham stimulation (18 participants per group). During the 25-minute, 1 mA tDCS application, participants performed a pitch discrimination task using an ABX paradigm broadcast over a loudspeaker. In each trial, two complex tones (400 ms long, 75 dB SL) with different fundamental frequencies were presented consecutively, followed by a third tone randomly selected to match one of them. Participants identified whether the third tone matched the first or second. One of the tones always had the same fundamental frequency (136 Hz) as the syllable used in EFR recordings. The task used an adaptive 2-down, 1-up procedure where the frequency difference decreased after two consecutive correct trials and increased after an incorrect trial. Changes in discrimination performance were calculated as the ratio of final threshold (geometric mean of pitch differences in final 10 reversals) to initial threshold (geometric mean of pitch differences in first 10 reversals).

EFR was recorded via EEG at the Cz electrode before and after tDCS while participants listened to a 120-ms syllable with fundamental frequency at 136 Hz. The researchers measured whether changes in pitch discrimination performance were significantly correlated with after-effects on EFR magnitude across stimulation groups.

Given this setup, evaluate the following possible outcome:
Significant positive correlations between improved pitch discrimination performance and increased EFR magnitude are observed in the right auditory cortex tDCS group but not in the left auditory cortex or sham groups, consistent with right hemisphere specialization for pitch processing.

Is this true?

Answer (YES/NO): NO